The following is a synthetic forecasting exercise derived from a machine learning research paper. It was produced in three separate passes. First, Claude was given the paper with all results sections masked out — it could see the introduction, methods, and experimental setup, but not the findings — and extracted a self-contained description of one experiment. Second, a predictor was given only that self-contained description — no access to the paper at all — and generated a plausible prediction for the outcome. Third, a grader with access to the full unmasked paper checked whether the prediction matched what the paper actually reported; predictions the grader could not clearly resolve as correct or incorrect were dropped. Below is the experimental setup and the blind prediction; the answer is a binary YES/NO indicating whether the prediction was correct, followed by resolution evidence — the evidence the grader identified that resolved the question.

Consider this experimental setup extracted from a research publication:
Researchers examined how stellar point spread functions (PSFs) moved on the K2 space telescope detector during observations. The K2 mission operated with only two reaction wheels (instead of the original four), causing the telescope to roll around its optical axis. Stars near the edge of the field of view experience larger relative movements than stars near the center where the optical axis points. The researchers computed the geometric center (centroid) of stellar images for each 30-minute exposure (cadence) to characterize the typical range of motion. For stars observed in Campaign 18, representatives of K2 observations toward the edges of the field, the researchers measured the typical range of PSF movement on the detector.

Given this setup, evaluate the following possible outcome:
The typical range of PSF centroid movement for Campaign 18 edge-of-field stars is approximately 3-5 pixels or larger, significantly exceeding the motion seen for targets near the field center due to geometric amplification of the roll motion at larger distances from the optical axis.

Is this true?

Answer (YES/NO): NO